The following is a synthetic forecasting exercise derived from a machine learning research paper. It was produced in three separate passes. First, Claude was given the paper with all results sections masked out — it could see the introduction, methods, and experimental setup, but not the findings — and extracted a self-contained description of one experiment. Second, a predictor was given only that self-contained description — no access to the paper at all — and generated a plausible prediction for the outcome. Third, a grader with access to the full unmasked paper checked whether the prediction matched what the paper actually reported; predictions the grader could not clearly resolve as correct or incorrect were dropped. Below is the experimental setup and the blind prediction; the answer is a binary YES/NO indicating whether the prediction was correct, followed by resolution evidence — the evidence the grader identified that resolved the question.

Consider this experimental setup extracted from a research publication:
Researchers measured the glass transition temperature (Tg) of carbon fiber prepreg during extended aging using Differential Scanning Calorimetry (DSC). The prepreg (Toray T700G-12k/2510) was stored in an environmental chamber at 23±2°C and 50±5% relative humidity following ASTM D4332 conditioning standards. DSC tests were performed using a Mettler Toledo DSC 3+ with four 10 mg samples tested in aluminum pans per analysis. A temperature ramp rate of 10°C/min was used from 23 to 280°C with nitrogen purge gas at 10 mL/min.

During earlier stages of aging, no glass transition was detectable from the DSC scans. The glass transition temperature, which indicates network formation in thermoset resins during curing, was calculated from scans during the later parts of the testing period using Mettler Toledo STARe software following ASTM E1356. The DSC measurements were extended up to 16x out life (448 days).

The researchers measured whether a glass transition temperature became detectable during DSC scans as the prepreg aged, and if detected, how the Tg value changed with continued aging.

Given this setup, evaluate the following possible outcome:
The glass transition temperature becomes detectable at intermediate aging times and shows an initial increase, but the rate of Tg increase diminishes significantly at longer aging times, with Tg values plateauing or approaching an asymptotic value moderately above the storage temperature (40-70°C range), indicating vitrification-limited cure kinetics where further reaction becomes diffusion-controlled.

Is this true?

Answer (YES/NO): YES